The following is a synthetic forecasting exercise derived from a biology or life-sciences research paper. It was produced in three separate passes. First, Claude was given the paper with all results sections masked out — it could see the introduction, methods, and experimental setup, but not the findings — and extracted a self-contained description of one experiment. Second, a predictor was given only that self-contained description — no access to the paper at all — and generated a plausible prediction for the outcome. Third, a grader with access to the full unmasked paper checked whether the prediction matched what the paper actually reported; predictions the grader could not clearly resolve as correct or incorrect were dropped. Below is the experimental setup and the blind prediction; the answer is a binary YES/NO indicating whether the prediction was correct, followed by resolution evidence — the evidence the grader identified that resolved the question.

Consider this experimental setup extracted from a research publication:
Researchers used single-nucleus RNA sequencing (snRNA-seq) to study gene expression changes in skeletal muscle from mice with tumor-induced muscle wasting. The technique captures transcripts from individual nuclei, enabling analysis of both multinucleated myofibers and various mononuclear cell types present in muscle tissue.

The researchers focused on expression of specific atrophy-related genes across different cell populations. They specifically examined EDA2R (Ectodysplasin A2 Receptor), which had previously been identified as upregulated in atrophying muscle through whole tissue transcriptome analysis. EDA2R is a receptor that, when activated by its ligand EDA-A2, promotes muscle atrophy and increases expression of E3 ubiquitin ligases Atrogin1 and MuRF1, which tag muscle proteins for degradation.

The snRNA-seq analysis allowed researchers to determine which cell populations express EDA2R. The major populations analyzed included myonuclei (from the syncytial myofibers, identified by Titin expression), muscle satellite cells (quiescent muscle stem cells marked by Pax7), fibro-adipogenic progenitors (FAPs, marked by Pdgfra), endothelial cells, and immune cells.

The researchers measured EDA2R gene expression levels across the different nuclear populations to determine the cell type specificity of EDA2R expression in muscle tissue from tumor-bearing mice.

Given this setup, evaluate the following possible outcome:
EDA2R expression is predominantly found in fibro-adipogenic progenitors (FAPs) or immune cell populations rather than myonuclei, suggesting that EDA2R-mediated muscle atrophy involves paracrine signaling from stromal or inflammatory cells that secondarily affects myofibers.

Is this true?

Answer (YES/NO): NO